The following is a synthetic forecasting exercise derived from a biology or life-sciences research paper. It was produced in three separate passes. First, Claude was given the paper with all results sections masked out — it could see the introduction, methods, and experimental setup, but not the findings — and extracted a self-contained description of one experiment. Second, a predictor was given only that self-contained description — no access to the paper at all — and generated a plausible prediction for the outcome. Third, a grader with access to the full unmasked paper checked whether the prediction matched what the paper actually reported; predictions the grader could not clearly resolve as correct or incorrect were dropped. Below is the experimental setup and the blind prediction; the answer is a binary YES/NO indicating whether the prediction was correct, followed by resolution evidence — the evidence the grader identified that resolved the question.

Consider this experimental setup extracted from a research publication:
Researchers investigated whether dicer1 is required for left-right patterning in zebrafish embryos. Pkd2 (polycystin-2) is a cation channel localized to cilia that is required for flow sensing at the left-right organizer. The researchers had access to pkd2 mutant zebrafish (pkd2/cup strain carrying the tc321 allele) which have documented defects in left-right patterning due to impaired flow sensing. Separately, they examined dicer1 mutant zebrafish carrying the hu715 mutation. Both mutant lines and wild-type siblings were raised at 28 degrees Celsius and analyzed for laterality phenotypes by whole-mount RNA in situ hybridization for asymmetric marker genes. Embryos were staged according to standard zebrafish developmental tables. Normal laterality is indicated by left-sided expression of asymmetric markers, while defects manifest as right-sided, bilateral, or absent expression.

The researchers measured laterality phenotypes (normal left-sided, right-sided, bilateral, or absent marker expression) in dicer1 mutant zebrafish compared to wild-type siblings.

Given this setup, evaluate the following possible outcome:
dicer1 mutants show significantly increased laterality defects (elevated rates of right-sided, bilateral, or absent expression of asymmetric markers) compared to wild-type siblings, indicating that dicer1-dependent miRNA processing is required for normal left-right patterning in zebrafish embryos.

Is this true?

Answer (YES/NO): YES